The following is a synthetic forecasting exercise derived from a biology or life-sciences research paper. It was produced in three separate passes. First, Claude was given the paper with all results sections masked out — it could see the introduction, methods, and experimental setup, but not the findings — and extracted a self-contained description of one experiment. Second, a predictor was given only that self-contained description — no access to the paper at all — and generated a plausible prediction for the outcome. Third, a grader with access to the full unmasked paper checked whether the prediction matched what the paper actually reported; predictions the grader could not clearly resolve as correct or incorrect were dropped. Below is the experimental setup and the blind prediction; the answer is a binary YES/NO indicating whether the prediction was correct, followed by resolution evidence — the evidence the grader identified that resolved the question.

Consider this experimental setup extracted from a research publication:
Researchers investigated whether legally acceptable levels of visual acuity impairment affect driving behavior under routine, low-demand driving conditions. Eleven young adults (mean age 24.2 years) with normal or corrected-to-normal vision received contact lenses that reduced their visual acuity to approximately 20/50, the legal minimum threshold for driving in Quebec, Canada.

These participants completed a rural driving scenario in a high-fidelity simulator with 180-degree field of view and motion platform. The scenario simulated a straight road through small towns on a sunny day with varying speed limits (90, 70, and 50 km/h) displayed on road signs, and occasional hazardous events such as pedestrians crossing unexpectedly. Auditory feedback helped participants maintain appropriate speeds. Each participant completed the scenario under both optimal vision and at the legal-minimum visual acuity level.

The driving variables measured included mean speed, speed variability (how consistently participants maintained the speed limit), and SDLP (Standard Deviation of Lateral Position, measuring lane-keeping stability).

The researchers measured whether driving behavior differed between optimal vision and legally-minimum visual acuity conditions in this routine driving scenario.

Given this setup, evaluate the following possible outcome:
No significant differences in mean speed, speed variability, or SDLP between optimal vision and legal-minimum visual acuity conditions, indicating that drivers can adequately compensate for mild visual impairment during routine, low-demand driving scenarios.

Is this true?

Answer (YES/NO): YES